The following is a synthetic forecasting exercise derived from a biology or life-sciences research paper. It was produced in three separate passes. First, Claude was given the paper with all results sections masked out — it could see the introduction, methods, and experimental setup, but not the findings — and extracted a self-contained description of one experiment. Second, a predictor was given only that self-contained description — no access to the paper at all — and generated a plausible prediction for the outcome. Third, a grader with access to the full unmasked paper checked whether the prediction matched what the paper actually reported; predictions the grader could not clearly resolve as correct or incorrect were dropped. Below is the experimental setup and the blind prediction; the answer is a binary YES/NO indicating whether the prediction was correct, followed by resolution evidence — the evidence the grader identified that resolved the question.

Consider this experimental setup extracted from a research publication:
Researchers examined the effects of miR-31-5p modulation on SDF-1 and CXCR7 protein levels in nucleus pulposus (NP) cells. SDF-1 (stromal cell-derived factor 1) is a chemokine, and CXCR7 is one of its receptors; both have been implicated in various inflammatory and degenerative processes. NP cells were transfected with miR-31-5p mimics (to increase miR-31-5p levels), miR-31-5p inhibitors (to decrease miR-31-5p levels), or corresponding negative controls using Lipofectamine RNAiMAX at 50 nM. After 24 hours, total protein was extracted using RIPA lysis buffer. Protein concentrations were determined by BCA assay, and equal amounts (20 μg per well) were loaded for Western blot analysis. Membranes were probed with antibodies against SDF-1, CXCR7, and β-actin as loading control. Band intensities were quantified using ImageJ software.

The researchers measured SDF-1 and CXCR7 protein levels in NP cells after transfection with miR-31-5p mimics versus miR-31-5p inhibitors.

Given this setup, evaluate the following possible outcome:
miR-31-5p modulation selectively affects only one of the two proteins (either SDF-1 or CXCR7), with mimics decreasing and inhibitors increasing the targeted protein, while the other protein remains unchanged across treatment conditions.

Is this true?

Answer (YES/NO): NO